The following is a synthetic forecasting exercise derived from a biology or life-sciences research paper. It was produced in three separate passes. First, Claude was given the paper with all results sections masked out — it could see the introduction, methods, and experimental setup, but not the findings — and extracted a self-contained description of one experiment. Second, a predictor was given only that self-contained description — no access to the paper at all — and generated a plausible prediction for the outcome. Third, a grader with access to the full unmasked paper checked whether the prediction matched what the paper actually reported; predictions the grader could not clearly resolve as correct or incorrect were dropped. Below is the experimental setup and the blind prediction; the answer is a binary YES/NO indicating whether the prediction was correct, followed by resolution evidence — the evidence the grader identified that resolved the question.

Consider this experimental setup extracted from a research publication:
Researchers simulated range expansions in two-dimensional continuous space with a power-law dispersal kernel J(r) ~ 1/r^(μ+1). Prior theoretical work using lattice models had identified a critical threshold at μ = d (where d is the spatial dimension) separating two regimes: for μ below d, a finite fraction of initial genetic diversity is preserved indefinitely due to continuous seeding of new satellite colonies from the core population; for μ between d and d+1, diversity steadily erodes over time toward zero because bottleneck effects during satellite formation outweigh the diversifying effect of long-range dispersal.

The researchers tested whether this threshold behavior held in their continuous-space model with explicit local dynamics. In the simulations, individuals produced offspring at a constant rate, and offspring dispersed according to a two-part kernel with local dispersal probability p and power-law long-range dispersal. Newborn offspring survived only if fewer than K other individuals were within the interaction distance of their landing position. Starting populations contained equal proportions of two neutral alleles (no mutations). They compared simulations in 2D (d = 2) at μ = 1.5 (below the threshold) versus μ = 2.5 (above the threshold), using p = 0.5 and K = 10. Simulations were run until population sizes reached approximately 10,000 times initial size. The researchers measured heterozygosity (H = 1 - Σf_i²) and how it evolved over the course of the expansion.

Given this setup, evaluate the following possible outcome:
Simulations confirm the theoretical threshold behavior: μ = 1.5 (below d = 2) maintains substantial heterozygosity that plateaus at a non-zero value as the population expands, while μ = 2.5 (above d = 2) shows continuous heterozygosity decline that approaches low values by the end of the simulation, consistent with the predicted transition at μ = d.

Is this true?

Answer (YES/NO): YES